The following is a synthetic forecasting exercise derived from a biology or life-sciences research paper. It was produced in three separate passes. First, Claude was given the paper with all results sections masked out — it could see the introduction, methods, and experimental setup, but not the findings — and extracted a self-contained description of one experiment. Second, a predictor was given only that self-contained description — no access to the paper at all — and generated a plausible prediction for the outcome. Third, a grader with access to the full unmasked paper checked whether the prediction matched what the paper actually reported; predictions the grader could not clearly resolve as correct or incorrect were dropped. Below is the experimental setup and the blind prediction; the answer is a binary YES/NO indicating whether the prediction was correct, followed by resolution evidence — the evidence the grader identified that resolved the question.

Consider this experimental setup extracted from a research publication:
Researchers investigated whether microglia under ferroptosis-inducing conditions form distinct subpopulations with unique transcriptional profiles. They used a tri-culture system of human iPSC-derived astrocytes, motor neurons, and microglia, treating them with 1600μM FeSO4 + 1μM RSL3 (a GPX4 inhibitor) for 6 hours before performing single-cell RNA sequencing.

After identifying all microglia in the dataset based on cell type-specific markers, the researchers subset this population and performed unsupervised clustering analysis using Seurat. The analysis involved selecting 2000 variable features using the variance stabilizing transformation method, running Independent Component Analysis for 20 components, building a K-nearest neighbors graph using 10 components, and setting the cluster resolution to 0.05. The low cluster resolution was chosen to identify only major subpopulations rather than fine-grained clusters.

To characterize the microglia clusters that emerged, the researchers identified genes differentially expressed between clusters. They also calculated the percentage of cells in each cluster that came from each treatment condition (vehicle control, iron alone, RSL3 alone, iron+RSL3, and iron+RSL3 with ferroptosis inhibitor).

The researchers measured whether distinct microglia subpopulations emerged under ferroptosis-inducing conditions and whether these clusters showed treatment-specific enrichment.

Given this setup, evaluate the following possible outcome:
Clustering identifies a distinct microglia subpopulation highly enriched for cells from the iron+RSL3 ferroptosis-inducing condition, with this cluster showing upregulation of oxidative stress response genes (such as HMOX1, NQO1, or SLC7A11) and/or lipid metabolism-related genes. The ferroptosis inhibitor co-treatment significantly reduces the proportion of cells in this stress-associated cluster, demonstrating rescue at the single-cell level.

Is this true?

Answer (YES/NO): YES